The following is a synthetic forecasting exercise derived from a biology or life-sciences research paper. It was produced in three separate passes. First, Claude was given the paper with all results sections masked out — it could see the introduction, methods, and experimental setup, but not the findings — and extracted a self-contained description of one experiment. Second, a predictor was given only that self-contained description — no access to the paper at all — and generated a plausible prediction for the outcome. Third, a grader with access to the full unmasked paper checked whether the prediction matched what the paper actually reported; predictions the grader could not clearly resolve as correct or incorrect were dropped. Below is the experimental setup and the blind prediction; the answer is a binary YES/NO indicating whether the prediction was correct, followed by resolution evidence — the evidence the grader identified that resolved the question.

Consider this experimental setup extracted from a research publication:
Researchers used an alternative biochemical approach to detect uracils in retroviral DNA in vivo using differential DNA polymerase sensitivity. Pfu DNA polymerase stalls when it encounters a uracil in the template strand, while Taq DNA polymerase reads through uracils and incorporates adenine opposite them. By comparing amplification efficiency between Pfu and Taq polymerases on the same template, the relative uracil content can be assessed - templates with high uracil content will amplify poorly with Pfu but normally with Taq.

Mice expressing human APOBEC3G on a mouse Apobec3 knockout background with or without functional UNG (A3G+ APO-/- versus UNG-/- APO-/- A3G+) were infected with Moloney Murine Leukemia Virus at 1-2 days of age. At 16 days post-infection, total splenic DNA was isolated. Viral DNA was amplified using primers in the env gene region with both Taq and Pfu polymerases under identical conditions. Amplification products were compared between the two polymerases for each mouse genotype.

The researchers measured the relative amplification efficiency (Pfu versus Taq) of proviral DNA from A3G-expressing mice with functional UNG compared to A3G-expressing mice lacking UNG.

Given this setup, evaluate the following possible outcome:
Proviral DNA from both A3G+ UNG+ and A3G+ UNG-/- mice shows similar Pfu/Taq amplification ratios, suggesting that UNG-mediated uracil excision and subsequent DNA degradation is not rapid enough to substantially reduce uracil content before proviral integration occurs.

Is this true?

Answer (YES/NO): NO